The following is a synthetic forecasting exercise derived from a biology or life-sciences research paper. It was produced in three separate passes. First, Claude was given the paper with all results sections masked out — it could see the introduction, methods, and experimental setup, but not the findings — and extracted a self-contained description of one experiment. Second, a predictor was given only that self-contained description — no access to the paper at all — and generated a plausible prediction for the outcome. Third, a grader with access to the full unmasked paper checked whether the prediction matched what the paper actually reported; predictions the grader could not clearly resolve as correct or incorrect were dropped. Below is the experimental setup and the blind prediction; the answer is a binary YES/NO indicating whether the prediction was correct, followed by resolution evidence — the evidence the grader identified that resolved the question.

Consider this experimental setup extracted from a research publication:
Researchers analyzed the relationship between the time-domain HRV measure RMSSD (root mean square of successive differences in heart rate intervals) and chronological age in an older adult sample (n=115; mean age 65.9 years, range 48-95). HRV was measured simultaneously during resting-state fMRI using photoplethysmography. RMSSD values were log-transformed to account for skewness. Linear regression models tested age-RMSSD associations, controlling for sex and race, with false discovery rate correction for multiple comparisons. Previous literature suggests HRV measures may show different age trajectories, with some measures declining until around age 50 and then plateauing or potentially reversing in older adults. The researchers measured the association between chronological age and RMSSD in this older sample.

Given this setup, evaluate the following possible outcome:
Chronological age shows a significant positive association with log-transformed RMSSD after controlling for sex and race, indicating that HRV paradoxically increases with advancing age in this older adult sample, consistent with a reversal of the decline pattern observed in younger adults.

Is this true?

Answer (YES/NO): NO